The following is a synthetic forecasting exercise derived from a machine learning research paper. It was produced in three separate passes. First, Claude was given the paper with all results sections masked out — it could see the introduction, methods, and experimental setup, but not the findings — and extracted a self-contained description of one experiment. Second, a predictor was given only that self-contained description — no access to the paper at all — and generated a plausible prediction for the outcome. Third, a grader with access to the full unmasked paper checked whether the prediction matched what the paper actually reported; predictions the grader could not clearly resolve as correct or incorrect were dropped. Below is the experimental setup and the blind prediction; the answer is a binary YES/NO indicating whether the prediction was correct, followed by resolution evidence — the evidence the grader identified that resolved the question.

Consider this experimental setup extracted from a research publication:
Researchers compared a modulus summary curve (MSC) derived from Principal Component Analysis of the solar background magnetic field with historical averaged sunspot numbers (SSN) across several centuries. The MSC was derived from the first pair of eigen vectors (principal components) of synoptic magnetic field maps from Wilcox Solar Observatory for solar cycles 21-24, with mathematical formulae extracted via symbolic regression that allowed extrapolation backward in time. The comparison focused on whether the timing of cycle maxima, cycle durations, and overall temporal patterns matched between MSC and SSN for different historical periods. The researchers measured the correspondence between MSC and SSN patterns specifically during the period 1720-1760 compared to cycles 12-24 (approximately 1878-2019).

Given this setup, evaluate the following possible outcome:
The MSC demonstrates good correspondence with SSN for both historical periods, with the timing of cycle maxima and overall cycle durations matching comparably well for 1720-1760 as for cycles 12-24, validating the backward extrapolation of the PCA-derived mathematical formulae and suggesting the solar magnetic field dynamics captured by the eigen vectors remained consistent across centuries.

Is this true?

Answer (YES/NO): NO